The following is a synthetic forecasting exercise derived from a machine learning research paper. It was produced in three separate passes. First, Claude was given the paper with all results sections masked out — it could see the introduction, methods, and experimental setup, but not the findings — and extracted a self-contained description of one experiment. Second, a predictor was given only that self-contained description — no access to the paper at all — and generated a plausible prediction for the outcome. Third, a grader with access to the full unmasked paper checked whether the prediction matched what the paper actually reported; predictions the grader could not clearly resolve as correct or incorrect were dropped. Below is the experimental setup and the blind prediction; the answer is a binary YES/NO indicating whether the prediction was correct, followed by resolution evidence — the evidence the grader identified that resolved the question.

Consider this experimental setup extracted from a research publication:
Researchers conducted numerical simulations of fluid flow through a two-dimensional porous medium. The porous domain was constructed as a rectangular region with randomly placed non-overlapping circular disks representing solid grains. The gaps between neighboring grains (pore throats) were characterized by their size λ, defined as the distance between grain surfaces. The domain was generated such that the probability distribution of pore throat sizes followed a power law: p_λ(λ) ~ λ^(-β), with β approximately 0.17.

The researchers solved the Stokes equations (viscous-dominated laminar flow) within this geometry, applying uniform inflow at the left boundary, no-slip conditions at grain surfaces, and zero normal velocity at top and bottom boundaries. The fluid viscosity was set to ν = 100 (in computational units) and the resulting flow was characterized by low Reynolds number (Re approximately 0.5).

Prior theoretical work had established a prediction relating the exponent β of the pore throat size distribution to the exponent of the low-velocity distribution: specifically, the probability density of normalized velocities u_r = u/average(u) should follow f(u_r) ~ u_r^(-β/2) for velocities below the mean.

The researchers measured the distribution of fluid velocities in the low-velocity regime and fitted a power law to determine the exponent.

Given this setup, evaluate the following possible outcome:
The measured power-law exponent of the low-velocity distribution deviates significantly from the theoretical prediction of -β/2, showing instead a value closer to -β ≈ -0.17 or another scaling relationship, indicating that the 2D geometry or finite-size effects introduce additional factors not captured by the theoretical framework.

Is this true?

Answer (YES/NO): NO